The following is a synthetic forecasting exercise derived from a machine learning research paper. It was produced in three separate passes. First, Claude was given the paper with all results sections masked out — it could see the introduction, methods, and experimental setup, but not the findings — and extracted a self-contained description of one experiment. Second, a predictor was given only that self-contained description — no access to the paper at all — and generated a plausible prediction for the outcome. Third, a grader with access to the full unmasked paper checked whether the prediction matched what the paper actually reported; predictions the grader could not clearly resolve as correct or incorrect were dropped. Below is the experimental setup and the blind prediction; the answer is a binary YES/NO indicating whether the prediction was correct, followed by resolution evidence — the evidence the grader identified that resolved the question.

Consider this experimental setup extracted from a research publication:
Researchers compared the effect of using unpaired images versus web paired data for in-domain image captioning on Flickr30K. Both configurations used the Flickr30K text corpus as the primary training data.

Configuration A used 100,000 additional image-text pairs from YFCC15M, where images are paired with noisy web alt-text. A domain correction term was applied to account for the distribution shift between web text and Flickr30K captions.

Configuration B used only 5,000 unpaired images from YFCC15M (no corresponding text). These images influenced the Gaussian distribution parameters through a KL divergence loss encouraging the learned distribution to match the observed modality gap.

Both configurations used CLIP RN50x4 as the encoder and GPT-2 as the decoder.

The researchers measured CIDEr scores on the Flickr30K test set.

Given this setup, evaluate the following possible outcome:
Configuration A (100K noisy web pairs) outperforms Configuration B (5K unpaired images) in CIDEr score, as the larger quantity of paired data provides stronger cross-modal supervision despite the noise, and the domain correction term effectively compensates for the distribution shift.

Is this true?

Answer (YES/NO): NO